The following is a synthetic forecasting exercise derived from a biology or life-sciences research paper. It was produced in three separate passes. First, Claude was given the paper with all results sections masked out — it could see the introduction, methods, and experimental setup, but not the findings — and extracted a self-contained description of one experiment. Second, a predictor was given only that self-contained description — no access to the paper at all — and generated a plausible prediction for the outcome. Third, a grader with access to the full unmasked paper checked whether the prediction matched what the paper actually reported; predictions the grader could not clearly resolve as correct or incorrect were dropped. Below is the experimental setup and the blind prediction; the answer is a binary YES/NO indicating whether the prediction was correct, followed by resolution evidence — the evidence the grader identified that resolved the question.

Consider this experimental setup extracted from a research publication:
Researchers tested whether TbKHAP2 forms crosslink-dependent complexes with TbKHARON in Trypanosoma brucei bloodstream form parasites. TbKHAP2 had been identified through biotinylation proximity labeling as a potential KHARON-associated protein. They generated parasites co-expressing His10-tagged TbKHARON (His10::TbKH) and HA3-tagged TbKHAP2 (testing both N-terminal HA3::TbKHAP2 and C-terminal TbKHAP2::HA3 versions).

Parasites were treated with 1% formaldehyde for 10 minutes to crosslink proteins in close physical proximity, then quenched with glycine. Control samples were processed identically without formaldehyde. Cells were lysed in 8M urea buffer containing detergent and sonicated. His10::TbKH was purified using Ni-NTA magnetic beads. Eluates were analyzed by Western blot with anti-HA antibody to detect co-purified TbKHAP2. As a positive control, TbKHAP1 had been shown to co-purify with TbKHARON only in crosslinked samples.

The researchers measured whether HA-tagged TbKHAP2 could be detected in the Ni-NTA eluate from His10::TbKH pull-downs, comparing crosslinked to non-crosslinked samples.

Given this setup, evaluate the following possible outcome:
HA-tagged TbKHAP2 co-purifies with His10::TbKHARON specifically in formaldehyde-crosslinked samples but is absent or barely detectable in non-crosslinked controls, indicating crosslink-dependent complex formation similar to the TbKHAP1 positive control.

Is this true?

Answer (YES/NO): NO